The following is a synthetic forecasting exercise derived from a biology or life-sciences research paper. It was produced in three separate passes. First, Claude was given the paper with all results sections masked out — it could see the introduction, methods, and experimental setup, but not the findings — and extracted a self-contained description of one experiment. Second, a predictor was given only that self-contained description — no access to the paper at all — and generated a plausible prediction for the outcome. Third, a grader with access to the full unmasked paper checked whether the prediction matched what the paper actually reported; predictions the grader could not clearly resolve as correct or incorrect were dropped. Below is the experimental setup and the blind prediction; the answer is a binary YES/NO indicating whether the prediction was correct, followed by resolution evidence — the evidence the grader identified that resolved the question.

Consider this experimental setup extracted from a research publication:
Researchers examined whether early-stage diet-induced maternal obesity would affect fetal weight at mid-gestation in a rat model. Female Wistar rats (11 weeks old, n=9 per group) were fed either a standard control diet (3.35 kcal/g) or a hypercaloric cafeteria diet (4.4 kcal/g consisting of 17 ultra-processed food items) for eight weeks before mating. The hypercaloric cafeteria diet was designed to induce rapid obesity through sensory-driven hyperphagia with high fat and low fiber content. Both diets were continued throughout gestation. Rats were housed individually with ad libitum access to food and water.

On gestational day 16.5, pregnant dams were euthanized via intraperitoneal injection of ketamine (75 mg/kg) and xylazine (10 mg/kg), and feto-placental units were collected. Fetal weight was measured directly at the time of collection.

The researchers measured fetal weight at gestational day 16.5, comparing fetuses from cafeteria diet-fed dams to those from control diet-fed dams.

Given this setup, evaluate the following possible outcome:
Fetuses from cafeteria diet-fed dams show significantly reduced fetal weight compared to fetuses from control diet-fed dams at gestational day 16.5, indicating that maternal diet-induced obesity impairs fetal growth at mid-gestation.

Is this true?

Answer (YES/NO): NO